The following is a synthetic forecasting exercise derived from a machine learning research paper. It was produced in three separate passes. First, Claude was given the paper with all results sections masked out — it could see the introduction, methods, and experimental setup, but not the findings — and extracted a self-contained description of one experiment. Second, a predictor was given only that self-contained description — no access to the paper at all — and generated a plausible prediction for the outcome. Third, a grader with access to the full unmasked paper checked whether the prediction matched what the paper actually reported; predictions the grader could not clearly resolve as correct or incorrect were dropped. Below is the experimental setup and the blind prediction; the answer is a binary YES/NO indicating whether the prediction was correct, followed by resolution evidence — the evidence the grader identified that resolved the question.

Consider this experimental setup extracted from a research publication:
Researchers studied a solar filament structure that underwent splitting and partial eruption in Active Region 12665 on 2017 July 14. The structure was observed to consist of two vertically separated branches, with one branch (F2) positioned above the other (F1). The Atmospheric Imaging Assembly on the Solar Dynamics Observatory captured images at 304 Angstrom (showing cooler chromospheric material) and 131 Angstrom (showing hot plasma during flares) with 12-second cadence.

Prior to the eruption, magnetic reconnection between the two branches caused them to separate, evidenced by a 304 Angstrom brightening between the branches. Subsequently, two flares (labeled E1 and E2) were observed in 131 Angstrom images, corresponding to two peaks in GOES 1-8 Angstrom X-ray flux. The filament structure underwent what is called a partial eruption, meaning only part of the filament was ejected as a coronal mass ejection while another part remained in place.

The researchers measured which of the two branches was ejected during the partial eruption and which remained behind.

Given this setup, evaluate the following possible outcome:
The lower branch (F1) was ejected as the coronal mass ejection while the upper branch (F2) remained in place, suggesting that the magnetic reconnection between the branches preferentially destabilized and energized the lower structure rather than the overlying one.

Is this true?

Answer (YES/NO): NO